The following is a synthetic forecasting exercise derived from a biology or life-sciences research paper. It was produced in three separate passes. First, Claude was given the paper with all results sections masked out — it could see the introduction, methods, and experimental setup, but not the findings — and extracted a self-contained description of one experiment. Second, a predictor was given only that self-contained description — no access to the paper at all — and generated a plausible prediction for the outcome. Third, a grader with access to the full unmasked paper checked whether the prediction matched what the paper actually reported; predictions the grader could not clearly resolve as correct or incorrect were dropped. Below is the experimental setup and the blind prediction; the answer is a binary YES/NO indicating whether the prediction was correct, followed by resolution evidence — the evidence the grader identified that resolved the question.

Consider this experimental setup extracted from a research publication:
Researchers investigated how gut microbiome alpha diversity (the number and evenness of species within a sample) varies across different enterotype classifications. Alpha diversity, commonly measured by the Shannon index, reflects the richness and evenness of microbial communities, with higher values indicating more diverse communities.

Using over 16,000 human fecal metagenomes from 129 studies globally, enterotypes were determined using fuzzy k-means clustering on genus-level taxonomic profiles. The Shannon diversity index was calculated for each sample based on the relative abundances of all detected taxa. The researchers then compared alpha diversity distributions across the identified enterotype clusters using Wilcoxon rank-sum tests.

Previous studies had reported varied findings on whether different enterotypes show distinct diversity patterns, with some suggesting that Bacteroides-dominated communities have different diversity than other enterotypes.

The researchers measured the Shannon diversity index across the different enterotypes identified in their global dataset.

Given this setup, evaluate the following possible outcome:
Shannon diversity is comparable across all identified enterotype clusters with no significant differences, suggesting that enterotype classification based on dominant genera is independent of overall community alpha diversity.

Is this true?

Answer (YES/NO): NO